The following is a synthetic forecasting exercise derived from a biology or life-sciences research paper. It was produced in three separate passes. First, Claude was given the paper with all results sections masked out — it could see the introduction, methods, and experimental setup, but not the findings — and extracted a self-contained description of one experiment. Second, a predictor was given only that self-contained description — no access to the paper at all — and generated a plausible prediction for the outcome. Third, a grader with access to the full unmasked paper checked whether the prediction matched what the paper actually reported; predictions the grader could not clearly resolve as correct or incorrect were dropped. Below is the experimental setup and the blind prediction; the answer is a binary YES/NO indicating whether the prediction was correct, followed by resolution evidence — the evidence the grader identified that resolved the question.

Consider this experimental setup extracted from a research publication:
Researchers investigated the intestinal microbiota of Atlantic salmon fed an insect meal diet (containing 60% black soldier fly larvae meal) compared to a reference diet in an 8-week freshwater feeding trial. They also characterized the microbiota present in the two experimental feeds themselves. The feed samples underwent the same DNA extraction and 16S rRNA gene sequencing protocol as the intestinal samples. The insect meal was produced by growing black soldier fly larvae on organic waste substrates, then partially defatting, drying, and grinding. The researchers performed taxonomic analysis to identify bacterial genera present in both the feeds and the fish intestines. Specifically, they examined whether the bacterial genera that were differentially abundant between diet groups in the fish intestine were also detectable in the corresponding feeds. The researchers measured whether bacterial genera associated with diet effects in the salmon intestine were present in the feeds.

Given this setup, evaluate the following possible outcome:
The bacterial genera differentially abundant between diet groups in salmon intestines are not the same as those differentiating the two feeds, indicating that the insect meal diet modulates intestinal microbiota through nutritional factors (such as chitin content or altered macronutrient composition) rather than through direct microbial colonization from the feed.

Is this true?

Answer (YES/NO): NO